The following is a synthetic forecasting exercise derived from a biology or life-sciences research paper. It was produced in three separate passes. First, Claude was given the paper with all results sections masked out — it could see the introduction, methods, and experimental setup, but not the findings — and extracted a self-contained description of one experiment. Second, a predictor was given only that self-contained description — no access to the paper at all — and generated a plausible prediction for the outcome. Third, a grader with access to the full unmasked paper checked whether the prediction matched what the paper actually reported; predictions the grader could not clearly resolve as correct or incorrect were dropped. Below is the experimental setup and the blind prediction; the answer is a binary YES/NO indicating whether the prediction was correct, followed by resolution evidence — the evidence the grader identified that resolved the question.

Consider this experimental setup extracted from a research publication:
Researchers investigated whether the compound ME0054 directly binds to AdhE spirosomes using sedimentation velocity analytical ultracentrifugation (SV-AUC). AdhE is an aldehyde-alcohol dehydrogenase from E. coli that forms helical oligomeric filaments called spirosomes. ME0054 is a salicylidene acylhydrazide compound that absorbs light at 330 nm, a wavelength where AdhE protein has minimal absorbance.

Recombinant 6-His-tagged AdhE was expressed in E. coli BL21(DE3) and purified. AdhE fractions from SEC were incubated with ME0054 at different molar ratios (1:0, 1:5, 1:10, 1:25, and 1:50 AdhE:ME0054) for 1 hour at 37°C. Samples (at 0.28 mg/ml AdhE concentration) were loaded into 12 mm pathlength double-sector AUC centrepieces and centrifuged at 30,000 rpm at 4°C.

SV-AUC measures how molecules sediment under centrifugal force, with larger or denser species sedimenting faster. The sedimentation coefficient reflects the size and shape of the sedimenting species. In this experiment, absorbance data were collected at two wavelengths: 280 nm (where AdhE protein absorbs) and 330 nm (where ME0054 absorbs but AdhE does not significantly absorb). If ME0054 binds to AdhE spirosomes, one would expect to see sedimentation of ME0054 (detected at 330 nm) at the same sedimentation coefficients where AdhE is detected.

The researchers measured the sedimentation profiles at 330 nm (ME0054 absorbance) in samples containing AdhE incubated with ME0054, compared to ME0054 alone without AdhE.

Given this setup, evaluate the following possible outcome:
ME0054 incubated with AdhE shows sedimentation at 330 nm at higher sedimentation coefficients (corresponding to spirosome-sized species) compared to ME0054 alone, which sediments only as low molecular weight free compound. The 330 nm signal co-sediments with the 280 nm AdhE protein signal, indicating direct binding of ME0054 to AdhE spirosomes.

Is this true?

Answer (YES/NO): YES